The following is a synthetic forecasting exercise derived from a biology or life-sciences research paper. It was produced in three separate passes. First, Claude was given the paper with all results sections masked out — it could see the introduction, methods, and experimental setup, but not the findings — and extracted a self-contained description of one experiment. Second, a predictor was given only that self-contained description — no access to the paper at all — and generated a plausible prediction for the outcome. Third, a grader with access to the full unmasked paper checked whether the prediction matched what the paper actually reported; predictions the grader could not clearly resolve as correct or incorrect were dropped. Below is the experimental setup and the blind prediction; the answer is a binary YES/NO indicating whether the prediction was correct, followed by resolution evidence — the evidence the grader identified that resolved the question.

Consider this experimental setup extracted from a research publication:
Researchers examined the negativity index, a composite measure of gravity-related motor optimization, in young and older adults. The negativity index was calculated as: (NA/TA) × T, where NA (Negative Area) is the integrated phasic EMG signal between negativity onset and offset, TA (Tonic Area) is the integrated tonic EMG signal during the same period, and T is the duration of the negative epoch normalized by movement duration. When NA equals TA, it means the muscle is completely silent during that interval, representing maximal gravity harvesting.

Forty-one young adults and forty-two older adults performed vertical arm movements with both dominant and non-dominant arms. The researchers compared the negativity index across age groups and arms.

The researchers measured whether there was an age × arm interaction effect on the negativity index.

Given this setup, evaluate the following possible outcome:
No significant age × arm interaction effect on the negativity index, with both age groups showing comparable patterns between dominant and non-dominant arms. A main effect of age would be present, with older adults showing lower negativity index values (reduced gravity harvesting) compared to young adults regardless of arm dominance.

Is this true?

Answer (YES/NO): NO